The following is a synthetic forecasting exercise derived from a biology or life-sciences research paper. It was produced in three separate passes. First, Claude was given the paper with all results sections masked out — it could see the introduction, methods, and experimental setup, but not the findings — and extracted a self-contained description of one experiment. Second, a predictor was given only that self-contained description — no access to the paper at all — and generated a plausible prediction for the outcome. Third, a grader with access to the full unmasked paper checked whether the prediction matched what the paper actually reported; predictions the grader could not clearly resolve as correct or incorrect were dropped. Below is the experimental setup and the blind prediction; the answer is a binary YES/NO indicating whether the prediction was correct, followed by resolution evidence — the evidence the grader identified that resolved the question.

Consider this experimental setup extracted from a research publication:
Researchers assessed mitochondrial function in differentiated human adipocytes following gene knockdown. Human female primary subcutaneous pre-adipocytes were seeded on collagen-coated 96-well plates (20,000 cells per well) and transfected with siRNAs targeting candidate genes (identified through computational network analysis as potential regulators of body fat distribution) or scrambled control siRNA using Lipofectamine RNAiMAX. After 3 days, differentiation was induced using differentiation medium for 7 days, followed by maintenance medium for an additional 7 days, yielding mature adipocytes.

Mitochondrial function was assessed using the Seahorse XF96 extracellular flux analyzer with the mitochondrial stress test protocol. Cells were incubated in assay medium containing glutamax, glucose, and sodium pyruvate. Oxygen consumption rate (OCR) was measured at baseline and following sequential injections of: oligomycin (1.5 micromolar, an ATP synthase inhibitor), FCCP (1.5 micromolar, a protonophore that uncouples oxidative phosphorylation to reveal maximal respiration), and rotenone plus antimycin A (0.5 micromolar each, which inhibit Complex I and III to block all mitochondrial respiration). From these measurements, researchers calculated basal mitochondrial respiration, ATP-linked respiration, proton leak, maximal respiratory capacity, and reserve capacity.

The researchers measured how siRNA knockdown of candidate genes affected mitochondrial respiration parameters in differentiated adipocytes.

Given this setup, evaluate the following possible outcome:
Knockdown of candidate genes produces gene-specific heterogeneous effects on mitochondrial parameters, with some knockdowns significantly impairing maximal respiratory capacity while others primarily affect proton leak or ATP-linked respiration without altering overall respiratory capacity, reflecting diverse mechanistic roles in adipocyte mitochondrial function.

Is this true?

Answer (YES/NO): NO